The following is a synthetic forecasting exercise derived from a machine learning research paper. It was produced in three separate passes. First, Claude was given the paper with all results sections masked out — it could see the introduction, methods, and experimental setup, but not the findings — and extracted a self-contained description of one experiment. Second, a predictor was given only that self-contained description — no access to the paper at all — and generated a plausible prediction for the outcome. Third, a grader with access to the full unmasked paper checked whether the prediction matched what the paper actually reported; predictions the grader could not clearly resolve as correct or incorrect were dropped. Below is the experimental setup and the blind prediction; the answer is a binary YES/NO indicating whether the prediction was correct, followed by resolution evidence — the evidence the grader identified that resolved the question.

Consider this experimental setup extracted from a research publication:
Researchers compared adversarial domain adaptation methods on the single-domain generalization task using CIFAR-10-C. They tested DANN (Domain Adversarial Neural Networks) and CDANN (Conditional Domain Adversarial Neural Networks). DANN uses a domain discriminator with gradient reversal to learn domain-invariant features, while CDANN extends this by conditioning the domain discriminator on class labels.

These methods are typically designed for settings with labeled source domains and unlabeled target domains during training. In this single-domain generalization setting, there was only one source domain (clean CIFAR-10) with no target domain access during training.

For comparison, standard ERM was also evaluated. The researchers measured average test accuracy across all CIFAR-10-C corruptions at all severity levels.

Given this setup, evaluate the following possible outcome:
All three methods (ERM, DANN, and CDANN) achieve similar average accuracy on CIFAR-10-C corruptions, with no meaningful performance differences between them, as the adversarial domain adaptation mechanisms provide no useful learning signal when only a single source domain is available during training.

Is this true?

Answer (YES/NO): NO